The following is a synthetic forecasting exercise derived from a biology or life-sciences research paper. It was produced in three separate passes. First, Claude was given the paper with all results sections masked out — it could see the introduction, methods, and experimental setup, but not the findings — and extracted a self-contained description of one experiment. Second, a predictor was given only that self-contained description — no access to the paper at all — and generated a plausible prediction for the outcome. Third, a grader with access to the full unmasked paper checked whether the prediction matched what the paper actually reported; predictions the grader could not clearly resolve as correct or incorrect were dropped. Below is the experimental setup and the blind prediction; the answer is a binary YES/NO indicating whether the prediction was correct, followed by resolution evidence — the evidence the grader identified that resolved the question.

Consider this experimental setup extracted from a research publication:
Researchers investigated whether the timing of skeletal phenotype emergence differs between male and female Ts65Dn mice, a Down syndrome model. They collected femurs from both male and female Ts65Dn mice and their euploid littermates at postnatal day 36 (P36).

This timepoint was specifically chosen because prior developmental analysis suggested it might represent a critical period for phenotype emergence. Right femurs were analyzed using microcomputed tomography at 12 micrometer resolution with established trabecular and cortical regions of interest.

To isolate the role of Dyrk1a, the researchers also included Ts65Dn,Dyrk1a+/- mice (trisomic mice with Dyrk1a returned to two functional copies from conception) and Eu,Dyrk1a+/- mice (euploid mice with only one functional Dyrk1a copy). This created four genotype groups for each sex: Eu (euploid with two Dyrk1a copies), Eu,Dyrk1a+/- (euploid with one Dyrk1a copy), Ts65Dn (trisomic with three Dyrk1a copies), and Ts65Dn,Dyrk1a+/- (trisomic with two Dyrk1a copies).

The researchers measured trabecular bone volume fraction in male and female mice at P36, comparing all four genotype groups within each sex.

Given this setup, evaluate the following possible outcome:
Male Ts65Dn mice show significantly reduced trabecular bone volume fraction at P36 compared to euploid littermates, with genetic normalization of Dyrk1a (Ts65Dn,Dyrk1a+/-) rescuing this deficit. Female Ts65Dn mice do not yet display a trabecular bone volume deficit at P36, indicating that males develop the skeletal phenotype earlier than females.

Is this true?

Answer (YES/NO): NO